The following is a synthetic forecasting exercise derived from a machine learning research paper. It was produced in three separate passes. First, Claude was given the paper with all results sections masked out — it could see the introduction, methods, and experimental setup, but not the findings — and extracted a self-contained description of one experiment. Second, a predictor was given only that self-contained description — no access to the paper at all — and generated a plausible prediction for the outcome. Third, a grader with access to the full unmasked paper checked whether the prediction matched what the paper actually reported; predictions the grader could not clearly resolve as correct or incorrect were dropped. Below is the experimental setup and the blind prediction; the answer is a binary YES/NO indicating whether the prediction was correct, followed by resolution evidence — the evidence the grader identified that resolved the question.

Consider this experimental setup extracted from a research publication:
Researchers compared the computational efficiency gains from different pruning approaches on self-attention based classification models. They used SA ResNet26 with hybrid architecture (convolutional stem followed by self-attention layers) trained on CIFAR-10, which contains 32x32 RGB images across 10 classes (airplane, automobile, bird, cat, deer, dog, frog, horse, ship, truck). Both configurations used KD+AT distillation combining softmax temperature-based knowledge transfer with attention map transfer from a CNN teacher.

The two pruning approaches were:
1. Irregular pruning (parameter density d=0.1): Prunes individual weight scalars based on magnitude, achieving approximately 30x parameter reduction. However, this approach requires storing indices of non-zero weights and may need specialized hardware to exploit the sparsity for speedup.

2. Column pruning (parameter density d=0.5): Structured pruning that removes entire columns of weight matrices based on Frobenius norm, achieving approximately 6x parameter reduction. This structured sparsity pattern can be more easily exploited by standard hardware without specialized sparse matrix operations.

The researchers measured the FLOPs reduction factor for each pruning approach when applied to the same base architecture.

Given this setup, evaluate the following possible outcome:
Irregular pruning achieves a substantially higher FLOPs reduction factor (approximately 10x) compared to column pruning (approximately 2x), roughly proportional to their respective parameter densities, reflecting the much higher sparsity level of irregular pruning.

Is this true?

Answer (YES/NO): NO